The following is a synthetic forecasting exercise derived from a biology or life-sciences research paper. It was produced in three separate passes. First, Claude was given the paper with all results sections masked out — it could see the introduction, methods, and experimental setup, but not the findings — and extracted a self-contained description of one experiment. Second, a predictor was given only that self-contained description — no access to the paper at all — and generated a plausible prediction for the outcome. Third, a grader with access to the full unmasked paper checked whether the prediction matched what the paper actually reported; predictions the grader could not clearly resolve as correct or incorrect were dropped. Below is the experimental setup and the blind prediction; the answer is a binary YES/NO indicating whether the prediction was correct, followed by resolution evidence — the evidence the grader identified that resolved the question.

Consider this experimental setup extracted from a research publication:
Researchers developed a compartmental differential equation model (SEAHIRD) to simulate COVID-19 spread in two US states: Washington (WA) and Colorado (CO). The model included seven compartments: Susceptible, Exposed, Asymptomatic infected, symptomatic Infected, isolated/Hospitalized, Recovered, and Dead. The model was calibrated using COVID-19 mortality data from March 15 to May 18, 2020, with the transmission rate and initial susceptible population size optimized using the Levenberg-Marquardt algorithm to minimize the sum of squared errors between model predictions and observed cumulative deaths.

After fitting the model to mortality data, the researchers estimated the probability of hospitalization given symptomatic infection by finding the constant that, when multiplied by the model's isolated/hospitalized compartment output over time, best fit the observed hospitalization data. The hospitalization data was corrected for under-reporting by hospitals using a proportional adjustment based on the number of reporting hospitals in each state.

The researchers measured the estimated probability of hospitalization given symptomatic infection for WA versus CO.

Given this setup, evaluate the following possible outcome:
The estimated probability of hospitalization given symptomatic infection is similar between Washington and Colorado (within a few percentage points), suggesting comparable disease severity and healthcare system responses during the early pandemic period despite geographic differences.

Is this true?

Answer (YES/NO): YES